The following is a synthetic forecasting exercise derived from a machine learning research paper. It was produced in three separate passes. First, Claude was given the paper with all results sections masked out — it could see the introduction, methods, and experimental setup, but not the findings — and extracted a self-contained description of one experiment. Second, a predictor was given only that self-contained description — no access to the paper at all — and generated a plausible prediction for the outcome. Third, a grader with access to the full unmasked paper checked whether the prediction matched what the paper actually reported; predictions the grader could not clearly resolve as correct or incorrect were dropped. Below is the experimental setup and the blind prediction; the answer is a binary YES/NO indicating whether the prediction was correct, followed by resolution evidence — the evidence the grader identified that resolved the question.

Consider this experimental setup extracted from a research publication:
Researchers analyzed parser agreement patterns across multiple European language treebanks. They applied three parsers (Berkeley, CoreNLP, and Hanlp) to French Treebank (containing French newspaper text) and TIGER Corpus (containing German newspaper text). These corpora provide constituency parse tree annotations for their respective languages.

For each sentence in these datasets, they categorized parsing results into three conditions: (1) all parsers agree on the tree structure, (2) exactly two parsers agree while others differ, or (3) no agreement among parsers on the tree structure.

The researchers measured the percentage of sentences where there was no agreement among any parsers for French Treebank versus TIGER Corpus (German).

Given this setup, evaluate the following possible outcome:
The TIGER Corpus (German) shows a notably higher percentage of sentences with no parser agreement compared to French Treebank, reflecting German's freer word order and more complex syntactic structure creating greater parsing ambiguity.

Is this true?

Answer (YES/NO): NO